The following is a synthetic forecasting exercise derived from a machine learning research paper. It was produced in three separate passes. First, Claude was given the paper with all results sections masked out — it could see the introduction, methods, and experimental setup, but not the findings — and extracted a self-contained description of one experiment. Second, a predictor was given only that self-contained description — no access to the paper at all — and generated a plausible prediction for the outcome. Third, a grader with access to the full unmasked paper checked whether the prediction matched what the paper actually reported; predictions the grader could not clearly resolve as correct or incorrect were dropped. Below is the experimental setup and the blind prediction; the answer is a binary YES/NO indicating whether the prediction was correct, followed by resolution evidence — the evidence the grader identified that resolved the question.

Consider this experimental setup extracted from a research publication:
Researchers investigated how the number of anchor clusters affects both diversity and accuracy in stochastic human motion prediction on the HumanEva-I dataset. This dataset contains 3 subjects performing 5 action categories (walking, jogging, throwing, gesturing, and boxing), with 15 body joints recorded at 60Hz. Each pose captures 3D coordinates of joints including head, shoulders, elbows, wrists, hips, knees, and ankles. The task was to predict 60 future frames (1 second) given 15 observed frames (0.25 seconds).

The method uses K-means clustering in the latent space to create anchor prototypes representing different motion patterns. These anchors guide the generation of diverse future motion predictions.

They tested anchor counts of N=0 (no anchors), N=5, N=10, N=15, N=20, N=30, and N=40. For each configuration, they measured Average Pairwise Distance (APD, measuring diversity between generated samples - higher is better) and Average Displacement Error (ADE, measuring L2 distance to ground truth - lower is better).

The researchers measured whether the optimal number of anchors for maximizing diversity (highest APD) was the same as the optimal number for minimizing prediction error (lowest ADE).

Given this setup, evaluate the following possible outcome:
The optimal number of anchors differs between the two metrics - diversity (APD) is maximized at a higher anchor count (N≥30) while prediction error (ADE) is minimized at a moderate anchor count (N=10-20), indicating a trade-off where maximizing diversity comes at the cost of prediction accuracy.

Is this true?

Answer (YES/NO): NO